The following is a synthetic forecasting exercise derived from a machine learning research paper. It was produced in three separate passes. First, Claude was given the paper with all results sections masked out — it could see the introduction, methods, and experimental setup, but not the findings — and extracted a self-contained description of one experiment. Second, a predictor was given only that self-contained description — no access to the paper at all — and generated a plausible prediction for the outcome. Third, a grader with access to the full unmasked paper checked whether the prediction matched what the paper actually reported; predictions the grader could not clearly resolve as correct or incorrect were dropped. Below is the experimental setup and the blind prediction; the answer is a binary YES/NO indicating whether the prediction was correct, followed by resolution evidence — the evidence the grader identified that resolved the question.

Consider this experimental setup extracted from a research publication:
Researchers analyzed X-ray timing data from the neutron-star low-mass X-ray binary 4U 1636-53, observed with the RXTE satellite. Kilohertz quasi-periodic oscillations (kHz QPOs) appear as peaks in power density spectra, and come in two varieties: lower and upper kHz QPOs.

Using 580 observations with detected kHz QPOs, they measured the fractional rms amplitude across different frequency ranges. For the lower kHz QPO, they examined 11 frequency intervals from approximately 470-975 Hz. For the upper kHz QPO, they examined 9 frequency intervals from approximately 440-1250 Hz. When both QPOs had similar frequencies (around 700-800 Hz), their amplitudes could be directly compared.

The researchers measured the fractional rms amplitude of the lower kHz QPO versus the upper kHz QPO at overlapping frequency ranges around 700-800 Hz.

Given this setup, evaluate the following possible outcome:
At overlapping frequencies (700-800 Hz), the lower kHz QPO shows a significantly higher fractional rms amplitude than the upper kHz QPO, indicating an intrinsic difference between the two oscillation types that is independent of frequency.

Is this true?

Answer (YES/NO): NO